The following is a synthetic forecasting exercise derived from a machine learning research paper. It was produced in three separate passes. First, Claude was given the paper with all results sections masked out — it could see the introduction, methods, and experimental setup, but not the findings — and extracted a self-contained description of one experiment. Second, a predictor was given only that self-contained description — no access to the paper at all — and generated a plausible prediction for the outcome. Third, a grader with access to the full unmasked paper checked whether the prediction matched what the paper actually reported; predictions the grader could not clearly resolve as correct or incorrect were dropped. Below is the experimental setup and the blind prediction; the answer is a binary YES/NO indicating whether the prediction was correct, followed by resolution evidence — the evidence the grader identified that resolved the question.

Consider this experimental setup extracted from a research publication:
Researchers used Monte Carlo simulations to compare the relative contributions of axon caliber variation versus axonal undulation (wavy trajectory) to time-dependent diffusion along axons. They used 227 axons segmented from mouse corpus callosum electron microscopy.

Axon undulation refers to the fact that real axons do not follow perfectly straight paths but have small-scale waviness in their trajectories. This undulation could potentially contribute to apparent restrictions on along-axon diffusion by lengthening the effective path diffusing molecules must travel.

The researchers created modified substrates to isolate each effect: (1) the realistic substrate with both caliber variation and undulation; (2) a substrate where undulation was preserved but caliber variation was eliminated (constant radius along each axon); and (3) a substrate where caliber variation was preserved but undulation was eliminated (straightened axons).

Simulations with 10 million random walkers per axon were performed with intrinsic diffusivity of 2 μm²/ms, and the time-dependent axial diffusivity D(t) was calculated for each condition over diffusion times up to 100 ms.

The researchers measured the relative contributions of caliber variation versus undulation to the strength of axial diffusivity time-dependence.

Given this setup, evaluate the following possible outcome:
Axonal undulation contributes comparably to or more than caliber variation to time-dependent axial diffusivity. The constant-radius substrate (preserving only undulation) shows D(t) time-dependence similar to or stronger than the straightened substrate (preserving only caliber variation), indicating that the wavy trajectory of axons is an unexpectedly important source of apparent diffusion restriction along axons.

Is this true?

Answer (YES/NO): NO